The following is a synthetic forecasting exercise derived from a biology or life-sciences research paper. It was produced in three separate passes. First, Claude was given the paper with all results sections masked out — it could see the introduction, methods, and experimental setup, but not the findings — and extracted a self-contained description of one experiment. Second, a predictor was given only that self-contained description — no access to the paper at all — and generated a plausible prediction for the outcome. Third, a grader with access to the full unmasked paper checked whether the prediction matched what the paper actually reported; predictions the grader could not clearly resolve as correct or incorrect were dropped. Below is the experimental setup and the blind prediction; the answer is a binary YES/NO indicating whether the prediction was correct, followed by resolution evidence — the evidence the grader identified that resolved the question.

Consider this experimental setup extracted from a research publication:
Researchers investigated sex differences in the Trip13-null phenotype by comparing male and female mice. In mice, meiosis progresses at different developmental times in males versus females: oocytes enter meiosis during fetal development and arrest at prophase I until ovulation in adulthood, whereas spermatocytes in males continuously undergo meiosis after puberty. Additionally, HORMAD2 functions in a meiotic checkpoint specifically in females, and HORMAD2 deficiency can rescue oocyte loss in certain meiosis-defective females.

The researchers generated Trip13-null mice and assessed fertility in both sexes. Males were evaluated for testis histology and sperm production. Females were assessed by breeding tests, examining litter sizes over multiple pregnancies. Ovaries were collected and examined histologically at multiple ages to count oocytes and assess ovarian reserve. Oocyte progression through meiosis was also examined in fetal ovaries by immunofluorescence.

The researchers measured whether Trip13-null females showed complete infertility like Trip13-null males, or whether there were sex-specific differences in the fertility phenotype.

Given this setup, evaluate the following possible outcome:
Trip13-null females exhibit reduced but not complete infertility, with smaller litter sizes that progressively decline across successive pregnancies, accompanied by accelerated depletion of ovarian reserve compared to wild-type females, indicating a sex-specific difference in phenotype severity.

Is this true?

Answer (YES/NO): NO